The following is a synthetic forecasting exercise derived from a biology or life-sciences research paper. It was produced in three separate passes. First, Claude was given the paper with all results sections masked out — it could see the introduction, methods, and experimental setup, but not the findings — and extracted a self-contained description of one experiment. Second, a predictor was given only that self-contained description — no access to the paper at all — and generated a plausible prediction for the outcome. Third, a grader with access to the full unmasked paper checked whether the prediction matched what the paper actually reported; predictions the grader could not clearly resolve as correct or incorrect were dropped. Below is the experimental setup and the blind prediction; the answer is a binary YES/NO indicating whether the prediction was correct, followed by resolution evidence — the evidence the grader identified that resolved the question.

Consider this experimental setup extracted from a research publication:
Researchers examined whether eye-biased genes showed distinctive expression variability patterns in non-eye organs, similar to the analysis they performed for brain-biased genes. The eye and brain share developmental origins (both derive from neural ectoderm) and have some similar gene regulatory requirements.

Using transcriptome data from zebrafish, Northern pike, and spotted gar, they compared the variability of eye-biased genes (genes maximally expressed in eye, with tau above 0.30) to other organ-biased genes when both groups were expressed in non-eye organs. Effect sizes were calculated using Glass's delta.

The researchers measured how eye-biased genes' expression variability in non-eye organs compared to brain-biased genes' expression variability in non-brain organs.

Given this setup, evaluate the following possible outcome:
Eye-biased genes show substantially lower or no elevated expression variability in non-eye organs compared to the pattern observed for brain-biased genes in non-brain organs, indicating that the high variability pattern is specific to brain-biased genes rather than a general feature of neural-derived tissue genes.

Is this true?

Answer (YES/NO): NO